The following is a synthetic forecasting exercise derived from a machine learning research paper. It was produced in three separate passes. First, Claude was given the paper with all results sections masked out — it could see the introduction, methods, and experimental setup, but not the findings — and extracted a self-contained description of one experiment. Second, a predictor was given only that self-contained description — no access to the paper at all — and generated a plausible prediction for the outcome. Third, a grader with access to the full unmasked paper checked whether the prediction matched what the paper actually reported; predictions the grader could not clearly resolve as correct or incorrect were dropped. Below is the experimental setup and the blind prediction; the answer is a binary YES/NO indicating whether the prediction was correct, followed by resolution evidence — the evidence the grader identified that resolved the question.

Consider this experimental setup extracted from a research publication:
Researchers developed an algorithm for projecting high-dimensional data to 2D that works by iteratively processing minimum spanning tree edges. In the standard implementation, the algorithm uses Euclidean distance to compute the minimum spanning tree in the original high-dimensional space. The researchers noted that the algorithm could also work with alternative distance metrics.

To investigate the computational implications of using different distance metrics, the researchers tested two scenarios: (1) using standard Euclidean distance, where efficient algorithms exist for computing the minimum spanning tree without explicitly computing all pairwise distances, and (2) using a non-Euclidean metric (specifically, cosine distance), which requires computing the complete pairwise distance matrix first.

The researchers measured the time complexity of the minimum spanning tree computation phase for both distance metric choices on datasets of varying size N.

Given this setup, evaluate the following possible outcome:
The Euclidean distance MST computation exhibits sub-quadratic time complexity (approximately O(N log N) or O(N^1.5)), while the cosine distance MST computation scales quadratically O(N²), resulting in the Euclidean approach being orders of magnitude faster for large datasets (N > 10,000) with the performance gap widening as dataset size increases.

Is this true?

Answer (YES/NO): YES